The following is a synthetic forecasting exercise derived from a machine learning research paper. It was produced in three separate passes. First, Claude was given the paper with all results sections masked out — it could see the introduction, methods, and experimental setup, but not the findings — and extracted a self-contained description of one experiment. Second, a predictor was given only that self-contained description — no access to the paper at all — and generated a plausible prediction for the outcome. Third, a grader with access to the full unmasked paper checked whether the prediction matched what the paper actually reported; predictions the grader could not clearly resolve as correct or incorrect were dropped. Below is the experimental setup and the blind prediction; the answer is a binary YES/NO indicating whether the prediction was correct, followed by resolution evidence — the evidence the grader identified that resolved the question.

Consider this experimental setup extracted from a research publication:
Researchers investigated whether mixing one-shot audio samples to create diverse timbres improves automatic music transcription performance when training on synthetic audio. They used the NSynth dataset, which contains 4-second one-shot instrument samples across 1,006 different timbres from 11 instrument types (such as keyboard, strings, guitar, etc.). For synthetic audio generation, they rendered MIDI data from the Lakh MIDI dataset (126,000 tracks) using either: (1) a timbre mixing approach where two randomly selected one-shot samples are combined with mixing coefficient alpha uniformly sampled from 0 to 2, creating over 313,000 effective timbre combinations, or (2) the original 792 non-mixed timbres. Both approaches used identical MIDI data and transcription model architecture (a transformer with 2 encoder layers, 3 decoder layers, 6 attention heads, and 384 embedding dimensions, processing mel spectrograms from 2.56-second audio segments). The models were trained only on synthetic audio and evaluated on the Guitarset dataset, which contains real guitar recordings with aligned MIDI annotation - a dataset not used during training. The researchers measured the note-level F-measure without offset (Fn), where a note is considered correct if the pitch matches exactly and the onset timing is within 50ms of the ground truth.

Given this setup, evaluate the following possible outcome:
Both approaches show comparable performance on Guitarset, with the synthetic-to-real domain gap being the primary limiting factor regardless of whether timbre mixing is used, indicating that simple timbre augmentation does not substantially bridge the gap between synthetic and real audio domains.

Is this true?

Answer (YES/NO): YES